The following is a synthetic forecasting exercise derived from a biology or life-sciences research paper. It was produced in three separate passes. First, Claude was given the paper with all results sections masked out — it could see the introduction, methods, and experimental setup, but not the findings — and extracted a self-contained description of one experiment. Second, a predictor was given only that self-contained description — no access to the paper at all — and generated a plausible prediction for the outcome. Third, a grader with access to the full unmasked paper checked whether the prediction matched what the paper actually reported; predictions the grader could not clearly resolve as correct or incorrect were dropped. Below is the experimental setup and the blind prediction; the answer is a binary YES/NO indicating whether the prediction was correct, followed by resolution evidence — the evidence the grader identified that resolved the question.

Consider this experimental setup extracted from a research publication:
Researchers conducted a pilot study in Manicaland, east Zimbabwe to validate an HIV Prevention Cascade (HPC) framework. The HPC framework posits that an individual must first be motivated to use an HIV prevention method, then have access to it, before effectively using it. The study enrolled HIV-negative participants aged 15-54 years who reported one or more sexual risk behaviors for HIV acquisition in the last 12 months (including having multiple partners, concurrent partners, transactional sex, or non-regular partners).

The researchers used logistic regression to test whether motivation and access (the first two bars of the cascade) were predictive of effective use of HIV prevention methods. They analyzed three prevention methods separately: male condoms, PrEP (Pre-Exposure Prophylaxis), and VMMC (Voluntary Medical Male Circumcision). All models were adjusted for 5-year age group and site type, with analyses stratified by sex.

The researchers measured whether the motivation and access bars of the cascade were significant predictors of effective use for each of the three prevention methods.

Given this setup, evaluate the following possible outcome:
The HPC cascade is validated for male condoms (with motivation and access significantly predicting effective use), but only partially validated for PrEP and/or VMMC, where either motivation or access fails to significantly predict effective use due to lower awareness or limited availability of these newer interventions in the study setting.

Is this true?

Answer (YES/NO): NO